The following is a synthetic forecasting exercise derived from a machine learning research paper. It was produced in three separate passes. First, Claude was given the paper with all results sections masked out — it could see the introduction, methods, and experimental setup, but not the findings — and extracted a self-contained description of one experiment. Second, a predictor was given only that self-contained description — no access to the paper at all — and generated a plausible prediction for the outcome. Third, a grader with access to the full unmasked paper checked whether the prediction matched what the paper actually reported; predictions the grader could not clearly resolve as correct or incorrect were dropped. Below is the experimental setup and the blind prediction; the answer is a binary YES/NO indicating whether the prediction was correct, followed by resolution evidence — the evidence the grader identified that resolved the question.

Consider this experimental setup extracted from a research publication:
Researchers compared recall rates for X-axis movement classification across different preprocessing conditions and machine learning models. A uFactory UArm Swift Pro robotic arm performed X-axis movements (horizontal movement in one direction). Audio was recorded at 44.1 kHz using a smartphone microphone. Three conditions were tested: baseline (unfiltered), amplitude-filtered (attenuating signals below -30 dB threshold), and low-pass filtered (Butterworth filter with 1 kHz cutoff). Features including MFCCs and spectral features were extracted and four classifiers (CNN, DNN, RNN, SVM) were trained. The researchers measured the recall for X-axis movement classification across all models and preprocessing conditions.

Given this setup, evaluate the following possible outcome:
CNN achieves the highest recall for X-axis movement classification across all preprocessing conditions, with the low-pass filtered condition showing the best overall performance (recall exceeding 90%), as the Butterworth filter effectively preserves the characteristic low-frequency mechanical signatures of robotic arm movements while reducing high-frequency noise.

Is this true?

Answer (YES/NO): NO